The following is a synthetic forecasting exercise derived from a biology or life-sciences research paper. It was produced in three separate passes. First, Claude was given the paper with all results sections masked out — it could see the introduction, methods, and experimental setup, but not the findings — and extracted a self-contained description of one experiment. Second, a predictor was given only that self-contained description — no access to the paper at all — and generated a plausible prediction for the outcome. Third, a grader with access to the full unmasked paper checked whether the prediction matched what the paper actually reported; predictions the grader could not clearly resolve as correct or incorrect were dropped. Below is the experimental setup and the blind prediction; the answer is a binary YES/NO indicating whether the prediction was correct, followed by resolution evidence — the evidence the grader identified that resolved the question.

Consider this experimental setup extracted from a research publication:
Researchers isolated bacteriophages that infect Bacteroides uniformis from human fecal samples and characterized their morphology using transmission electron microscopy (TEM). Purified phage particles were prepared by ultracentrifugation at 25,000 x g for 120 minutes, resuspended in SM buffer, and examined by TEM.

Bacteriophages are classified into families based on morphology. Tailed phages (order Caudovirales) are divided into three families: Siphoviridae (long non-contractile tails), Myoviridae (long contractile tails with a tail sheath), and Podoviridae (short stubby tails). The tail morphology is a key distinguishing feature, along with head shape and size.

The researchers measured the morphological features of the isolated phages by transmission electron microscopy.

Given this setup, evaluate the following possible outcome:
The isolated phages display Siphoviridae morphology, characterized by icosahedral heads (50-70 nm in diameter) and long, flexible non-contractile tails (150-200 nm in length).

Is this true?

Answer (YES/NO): YES